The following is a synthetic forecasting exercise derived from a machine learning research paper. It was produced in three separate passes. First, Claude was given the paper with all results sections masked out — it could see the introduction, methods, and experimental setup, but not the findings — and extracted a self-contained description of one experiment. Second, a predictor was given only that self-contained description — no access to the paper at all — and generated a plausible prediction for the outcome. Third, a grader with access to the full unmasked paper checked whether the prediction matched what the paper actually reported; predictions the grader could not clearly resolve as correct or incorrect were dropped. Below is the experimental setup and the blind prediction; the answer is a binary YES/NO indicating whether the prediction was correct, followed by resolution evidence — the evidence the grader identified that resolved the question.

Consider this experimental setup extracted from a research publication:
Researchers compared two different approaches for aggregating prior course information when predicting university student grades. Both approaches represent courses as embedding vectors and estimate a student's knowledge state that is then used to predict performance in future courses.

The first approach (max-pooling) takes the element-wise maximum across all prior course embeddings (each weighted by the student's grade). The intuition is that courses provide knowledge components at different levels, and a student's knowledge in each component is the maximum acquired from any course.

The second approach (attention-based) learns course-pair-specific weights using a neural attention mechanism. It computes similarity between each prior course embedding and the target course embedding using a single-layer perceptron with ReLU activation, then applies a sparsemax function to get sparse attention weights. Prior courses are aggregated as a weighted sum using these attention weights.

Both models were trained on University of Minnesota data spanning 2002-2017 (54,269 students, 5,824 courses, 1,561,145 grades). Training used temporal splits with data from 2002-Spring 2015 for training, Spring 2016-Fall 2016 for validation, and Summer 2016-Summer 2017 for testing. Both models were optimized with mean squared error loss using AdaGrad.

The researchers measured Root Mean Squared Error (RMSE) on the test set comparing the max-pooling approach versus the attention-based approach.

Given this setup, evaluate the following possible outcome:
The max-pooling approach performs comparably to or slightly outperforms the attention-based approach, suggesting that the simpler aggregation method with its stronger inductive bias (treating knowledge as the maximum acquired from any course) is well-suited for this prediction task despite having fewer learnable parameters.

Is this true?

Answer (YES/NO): YES